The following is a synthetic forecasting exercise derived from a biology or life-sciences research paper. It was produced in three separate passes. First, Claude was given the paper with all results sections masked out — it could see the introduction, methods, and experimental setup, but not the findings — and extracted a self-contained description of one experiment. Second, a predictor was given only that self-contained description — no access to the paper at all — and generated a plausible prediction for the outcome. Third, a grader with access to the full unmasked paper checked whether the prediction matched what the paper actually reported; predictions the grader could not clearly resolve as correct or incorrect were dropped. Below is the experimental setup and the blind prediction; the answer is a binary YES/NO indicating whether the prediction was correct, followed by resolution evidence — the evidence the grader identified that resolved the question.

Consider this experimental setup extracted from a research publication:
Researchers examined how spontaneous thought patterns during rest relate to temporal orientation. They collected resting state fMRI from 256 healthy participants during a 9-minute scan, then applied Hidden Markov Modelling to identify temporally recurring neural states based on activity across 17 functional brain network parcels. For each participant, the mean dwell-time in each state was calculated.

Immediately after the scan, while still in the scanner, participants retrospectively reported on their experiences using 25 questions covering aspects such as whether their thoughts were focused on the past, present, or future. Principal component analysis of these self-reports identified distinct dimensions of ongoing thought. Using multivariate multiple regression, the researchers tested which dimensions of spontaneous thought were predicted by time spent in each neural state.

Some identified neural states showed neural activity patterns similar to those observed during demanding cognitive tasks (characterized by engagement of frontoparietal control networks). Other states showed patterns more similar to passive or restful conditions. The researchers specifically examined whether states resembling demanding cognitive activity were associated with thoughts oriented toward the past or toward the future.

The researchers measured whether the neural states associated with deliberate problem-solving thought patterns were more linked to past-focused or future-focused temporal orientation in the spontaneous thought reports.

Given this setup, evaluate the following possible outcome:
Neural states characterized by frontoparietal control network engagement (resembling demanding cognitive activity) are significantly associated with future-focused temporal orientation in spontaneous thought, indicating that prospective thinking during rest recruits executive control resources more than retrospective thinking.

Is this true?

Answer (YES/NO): YES